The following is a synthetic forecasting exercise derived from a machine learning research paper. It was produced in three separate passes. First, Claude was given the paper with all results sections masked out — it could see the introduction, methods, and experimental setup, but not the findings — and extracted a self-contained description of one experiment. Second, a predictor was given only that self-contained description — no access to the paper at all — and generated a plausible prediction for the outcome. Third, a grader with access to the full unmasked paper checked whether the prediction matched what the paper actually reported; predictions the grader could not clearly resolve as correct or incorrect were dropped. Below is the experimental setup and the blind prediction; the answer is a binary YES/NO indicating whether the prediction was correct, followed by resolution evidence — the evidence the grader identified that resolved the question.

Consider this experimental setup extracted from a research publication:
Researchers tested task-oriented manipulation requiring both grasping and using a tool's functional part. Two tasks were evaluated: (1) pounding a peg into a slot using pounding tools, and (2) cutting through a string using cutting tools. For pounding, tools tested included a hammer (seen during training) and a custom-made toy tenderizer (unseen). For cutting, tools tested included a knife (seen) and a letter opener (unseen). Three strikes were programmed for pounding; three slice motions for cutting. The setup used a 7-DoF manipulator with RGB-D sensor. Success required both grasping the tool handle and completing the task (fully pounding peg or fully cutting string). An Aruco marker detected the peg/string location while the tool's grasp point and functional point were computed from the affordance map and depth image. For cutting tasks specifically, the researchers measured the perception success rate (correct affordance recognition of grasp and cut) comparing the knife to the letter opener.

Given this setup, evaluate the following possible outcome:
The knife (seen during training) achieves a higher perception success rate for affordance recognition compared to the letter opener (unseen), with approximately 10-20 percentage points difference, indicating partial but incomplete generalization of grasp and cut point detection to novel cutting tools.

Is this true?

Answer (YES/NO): YES